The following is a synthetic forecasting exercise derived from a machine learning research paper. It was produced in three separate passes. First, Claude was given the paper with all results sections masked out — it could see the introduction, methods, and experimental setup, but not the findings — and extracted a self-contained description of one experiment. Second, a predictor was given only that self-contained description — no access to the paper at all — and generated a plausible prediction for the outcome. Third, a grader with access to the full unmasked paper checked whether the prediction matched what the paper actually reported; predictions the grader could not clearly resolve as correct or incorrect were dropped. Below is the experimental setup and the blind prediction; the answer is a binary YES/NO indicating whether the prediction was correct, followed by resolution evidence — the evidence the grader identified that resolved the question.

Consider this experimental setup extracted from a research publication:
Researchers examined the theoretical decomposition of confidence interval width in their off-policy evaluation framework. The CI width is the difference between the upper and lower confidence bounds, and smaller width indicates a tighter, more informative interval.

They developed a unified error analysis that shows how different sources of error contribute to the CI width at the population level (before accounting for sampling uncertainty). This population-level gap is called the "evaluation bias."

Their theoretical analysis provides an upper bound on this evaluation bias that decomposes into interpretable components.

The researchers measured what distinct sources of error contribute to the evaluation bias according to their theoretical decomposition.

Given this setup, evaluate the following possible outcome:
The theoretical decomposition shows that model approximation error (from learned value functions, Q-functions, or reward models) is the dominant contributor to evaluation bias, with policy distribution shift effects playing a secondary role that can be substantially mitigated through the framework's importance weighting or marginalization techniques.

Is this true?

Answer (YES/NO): NO